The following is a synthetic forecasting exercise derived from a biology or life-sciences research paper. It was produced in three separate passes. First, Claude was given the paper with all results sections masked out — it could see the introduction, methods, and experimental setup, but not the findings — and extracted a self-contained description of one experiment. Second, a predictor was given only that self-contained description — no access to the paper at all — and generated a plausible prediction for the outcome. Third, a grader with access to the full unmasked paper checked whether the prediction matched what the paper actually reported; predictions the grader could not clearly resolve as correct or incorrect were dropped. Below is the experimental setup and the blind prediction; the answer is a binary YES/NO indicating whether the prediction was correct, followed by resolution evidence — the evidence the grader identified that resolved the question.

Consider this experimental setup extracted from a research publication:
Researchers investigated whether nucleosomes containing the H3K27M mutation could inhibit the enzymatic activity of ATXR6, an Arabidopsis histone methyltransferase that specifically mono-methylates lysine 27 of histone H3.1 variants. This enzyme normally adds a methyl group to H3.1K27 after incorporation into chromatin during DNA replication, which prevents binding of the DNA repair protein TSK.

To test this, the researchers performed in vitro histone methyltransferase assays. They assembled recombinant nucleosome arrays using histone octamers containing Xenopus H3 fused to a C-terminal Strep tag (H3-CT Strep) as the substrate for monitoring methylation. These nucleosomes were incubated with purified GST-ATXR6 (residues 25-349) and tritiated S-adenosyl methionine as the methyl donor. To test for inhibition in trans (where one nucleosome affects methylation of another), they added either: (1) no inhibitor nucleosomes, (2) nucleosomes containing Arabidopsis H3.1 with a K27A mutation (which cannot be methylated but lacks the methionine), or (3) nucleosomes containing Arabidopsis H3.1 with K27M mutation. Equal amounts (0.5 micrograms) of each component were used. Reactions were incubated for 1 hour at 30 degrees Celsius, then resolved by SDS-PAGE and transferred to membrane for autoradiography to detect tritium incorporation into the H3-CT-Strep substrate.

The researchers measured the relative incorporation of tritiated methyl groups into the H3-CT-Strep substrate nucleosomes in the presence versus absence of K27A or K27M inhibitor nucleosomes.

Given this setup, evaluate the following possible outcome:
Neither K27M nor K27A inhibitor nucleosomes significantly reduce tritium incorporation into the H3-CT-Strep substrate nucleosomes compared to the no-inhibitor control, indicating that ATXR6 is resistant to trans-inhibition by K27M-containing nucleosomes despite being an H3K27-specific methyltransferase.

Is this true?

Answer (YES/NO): NO